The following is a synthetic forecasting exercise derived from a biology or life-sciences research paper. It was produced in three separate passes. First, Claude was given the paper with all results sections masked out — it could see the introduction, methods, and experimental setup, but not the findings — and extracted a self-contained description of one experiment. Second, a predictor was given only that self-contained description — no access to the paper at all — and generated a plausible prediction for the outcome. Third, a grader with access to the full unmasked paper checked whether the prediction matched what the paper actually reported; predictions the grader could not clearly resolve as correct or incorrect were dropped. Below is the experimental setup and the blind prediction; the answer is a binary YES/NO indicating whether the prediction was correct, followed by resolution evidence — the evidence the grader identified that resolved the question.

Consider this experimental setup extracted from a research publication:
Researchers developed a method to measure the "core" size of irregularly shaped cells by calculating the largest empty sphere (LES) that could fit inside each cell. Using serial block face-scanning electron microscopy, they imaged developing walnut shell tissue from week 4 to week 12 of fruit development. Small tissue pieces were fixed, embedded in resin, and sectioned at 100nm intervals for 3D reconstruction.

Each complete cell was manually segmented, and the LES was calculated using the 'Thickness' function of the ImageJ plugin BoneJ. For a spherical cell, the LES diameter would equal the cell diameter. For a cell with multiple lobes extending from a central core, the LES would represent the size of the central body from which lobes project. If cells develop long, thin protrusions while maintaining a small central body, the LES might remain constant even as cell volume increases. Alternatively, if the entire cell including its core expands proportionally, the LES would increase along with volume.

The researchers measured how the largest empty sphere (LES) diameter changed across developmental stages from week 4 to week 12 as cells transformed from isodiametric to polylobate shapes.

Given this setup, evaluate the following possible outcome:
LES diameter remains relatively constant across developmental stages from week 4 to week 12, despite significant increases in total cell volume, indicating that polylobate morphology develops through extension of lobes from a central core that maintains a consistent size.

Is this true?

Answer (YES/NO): NO